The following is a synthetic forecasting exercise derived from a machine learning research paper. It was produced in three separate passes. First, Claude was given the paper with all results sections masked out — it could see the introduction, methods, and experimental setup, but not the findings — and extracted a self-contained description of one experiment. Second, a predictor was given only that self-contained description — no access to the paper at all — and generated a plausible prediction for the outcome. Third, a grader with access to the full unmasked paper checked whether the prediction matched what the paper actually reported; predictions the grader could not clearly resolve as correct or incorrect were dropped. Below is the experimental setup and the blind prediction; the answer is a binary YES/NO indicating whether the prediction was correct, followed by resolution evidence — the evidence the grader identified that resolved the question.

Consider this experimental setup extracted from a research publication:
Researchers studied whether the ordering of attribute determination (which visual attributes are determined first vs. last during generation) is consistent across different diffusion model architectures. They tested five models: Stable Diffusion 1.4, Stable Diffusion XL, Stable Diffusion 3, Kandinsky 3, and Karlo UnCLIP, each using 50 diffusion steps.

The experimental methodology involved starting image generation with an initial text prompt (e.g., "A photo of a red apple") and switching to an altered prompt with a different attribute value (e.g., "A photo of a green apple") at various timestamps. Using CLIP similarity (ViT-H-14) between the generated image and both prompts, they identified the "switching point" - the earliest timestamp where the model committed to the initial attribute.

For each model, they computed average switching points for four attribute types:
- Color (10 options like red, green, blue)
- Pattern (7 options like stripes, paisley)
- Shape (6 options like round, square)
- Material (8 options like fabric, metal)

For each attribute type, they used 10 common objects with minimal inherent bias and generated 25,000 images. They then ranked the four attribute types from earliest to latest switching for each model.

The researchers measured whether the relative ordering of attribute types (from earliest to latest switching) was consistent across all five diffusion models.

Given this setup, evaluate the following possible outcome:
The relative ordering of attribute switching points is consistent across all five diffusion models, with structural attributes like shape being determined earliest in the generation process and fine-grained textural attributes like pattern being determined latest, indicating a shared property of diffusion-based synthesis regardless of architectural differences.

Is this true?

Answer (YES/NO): NO